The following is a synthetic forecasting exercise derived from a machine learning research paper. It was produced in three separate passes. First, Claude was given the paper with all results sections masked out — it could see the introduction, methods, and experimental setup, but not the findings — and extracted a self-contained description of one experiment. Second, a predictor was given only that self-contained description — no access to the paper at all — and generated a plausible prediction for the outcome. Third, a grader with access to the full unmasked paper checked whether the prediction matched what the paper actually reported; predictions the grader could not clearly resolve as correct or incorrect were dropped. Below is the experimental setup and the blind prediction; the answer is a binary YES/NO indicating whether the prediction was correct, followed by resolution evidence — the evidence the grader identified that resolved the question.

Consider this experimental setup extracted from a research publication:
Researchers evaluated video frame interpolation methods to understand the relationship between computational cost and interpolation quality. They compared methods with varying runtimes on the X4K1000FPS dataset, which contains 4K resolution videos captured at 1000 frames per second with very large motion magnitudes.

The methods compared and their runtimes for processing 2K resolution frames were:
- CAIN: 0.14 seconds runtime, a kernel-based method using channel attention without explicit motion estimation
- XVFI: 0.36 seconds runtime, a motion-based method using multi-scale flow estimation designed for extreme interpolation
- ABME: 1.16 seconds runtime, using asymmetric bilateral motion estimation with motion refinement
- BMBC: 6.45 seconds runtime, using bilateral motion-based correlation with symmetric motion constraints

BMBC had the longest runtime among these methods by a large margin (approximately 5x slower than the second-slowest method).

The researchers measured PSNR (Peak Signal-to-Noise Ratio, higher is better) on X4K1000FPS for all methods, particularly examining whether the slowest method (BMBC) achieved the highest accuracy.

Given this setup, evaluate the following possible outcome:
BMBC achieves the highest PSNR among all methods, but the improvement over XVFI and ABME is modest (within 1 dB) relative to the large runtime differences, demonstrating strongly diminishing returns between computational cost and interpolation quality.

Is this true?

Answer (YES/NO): NO